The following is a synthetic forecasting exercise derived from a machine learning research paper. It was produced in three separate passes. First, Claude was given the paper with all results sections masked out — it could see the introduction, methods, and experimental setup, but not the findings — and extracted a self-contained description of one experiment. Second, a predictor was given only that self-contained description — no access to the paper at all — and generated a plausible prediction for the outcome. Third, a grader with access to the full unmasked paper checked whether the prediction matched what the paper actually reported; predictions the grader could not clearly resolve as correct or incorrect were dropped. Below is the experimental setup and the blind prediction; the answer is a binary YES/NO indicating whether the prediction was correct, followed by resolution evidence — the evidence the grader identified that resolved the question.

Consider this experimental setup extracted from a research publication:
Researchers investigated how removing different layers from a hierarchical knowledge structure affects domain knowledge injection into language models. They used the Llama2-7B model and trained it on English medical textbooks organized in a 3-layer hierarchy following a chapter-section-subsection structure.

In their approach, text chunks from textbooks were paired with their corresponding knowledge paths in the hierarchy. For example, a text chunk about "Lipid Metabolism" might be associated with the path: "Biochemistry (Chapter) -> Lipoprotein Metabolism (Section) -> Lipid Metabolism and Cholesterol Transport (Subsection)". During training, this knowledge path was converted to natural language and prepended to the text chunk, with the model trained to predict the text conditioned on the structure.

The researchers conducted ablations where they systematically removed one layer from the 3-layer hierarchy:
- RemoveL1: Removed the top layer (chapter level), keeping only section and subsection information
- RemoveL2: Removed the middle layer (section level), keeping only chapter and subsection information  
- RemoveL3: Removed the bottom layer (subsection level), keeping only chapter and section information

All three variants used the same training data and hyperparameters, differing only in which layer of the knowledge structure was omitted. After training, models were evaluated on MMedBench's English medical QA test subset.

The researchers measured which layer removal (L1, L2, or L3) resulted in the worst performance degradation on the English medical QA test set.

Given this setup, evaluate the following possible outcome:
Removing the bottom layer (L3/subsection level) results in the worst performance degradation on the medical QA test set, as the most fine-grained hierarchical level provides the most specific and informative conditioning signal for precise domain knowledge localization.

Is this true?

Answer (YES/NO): NO